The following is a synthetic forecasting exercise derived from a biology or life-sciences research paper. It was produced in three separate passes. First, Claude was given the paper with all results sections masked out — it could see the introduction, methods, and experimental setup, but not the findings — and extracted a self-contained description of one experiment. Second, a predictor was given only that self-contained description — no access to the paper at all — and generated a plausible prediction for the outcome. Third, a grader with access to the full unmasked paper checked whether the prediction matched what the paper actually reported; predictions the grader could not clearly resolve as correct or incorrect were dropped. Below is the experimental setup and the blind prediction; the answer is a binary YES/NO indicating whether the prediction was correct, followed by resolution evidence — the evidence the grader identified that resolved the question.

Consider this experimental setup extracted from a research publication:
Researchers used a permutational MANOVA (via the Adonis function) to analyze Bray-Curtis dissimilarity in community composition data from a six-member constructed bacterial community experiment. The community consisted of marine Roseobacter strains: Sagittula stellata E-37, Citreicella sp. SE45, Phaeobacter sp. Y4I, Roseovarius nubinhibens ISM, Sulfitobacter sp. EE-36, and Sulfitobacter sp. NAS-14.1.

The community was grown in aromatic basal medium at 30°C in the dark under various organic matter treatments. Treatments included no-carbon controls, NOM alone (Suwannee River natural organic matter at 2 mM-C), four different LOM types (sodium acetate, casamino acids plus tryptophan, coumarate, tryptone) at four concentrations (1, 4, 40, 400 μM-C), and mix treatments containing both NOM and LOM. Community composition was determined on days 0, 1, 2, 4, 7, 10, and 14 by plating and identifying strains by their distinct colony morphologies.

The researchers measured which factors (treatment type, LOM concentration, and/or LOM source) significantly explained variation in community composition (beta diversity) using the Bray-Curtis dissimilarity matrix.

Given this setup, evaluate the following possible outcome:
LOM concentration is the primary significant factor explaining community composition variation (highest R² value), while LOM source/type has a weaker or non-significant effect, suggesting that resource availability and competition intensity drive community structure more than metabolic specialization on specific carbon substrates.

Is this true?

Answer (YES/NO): NO